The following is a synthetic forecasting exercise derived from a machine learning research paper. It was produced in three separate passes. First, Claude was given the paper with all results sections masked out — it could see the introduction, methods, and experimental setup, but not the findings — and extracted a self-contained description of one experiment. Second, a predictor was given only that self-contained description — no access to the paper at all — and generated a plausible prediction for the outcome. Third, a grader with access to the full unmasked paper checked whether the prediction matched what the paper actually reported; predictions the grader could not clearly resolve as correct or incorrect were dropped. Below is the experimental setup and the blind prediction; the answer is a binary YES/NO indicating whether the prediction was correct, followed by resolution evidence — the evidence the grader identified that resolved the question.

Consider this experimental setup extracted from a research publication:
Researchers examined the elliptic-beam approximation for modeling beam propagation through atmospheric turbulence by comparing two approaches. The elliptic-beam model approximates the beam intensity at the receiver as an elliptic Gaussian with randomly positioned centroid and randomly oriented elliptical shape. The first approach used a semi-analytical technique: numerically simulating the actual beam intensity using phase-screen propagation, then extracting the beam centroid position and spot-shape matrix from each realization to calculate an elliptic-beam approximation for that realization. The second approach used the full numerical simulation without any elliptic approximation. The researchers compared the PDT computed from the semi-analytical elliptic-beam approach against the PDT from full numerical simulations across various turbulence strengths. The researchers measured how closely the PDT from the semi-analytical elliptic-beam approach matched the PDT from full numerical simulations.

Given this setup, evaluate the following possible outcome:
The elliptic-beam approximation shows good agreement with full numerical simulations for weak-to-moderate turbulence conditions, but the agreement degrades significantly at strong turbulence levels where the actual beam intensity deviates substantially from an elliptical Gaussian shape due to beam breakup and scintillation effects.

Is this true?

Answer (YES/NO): NO